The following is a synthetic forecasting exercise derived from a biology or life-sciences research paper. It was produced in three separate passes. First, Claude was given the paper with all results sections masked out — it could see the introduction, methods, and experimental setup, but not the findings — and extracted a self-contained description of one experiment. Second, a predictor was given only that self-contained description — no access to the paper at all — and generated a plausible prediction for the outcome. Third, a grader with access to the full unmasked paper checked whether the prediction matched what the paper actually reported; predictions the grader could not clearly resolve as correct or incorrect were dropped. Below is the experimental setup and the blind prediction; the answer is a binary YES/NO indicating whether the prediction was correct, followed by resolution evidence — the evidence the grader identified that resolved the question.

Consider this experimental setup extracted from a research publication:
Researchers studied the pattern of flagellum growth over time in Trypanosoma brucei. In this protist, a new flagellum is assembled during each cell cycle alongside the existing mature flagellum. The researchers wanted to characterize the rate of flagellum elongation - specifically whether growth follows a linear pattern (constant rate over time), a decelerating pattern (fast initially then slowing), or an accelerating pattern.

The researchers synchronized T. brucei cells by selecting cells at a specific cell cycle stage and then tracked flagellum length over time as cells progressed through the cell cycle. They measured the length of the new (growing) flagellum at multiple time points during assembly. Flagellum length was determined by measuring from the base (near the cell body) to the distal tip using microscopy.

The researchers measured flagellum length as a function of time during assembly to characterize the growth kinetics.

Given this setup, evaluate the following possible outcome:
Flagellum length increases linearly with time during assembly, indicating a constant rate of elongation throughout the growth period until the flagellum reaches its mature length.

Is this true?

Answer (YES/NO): YES